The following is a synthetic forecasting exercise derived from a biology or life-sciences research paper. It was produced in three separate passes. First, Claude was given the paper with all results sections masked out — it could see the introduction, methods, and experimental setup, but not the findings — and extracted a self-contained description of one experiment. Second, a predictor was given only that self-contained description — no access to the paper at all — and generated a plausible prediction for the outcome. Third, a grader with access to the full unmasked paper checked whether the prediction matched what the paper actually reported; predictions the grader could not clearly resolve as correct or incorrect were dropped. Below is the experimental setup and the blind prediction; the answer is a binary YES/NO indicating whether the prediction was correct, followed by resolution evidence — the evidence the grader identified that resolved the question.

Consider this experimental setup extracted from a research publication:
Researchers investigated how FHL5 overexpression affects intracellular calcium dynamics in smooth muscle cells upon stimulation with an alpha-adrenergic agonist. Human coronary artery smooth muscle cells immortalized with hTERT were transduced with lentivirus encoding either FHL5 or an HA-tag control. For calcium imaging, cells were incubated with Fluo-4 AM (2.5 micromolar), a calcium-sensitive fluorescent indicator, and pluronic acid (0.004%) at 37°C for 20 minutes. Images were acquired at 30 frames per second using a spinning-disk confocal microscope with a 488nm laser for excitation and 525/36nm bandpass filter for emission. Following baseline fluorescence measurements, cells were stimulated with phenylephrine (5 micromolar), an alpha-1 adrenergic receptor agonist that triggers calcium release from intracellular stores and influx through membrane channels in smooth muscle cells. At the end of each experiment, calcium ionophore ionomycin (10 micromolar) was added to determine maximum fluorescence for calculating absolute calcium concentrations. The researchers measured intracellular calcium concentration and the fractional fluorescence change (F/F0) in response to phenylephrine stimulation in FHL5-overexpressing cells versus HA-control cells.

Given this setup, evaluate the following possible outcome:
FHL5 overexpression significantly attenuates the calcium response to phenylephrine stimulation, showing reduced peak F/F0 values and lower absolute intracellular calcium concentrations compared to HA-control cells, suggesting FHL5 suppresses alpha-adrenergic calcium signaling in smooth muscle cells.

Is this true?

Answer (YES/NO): NO